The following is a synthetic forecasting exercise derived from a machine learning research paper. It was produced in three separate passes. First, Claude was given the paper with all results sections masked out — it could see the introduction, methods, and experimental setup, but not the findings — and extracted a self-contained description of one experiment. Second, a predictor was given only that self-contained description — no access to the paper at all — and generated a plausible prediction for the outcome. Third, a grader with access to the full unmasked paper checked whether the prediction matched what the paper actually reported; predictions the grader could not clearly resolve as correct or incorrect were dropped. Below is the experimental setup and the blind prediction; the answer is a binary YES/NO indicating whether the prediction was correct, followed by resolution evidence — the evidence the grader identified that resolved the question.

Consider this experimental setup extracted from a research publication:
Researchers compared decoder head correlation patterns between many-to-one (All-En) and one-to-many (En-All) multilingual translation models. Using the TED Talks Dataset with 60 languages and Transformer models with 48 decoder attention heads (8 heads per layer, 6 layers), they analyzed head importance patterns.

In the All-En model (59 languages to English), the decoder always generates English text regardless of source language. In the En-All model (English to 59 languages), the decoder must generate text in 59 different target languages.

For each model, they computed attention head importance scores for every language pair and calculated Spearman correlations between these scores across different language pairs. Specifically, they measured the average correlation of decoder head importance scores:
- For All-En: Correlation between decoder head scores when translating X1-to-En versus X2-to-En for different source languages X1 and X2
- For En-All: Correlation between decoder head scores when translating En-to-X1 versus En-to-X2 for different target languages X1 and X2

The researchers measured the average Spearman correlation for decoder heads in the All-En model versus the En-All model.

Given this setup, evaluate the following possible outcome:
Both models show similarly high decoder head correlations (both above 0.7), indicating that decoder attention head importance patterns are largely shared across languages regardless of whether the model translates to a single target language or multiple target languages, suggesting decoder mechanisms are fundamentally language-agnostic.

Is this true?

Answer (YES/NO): NO